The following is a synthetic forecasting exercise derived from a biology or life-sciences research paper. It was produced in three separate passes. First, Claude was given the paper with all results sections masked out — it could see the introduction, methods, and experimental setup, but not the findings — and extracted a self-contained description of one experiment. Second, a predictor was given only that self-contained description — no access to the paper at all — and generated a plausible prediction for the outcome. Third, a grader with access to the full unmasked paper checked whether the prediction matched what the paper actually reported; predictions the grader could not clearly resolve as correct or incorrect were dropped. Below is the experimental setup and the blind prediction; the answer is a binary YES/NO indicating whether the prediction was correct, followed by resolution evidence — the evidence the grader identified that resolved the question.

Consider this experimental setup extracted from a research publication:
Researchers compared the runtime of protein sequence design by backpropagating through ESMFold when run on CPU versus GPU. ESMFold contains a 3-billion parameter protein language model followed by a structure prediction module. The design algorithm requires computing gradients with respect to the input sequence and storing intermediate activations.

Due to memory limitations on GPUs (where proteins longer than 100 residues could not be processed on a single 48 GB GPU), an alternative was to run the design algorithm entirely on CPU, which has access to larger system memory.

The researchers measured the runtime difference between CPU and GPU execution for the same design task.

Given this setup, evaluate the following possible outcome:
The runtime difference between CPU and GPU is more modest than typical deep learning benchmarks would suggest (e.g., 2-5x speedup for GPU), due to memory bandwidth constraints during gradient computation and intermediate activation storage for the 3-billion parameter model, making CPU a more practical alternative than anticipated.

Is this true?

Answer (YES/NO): NO